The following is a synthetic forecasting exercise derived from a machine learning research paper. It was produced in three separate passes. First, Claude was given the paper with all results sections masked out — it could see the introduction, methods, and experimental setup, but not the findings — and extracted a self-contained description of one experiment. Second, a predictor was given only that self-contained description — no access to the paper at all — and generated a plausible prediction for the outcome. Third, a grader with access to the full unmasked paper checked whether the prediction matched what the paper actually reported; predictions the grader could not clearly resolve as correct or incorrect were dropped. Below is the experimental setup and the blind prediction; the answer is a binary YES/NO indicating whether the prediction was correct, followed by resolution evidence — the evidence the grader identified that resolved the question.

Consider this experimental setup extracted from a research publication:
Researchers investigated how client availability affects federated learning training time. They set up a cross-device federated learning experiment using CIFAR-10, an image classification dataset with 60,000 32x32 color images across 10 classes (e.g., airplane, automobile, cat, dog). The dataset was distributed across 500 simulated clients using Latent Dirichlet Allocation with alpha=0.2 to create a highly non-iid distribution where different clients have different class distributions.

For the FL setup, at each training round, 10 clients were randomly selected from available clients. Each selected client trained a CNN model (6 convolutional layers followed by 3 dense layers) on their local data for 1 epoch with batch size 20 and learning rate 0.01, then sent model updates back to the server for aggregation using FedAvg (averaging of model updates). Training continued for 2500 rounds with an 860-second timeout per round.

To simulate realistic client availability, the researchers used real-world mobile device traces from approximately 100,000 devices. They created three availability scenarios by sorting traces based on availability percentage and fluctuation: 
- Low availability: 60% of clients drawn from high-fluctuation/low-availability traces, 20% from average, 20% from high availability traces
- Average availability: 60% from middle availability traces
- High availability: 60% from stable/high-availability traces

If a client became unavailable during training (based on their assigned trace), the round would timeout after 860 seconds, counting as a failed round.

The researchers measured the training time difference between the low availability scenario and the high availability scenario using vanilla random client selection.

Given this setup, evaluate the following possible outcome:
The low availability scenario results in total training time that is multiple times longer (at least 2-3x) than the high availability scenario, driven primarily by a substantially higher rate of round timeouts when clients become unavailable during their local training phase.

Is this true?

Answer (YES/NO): NO